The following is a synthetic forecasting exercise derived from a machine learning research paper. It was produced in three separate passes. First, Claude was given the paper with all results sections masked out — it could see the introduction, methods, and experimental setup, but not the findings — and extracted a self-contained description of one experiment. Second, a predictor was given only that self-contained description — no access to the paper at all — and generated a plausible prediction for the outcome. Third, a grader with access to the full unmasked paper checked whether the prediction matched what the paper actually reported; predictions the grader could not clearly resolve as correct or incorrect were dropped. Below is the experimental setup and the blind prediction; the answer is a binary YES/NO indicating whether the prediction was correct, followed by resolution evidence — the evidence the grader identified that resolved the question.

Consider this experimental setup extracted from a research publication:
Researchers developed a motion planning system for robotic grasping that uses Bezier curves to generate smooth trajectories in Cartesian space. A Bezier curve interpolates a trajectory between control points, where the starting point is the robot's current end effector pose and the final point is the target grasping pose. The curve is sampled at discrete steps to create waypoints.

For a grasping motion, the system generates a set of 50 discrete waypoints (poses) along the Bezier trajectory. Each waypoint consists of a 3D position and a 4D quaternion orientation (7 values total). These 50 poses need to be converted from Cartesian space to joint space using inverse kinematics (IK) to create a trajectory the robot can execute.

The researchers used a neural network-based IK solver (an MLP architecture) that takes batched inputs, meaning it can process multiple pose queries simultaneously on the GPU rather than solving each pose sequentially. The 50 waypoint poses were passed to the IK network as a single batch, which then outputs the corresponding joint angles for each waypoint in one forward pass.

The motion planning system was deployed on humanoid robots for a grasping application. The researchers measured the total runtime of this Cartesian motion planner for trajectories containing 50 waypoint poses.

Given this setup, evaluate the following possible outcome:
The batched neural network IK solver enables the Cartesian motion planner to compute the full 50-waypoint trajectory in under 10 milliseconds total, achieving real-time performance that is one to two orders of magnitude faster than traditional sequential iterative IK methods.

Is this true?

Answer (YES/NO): NO